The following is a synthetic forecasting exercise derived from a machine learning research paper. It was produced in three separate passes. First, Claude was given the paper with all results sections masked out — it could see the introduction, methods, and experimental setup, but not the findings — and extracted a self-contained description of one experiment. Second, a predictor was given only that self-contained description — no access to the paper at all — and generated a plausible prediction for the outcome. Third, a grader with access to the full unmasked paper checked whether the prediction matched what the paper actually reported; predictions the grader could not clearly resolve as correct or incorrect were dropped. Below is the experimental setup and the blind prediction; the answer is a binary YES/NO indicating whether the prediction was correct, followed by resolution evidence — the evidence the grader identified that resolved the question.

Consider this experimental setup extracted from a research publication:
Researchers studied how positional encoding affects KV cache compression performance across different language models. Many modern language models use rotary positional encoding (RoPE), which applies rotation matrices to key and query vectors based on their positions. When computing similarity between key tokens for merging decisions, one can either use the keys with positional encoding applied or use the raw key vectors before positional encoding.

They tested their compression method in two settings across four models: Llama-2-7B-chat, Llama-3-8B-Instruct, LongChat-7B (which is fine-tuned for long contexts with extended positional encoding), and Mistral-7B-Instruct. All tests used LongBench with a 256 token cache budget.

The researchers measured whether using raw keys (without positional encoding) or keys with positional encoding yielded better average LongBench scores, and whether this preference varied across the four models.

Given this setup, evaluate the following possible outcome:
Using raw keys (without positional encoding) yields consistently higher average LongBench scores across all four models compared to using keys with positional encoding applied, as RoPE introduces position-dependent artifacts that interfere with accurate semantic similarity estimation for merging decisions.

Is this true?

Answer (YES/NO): NO